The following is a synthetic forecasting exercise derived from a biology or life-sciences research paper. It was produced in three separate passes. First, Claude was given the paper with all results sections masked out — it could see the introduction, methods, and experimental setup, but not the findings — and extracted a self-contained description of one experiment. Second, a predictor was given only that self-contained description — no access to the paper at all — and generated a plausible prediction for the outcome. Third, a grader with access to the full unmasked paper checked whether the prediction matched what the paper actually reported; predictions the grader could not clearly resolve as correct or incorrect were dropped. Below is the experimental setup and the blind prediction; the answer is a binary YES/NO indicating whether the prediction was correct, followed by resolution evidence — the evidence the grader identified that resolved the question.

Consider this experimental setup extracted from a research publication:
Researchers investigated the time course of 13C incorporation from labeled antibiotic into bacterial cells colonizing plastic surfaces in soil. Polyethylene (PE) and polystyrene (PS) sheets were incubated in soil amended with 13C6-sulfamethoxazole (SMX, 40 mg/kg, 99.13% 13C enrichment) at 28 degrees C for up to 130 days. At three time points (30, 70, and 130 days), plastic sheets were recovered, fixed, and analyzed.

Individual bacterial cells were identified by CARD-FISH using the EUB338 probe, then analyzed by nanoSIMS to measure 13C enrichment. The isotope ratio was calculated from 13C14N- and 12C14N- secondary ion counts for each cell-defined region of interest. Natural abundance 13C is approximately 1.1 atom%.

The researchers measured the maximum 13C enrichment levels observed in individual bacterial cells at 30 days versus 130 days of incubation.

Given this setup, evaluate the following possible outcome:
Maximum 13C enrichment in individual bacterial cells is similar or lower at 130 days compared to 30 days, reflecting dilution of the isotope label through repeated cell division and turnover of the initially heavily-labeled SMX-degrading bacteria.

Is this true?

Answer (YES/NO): NO